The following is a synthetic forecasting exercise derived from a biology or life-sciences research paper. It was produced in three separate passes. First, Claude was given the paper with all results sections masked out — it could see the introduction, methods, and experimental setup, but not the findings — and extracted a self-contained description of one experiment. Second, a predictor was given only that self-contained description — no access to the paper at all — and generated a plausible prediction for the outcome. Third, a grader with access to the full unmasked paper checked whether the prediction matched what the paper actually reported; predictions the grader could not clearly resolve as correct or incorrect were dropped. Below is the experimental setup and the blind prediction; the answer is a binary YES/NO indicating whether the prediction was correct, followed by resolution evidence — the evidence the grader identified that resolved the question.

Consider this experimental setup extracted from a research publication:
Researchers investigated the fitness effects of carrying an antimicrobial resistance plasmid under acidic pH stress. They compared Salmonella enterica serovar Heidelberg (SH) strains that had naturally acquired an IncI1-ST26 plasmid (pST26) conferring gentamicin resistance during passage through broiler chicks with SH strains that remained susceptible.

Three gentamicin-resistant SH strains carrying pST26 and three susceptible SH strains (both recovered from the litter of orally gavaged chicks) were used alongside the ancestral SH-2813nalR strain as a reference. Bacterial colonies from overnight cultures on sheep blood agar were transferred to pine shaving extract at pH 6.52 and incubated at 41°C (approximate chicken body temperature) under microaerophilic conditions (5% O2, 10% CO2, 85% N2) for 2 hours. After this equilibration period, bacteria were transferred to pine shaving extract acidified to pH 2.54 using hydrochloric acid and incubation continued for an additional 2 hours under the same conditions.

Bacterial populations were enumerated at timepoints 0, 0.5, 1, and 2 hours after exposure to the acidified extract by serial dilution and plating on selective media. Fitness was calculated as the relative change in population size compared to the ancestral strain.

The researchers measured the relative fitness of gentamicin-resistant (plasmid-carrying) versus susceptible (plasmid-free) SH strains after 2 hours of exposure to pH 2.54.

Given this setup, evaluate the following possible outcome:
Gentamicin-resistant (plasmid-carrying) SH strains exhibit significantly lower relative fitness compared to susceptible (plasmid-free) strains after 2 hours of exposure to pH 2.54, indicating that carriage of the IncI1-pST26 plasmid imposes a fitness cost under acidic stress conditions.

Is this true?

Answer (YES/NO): NO